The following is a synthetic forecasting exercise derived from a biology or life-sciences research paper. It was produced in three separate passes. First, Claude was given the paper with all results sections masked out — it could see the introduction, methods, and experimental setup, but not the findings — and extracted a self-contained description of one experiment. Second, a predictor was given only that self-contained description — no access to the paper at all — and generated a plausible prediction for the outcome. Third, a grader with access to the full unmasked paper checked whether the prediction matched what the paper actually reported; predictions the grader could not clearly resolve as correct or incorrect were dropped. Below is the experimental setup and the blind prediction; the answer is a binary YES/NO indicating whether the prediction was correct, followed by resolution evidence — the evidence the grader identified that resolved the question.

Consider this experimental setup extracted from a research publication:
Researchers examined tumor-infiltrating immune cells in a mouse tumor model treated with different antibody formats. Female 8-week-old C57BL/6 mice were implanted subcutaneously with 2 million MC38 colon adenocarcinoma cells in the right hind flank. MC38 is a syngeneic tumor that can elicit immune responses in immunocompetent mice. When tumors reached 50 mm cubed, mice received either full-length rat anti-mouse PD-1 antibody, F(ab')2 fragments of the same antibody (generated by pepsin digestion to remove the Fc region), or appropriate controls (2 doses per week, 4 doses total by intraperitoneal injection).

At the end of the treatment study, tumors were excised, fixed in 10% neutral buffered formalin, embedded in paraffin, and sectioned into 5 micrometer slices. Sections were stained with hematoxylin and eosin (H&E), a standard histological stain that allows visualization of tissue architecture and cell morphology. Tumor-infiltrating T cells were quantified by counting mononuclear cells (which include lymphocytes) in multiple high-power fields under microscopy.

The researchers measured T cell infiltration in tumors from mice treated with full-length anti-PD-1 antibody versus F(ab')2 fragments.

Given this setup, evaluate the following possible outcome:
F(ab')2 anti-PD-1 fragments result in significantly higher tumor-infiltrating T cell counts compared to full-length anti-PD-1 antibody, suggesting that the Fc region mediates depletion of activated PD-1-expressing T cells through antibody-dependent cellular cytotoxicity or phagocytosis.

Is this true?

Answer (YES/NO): NO